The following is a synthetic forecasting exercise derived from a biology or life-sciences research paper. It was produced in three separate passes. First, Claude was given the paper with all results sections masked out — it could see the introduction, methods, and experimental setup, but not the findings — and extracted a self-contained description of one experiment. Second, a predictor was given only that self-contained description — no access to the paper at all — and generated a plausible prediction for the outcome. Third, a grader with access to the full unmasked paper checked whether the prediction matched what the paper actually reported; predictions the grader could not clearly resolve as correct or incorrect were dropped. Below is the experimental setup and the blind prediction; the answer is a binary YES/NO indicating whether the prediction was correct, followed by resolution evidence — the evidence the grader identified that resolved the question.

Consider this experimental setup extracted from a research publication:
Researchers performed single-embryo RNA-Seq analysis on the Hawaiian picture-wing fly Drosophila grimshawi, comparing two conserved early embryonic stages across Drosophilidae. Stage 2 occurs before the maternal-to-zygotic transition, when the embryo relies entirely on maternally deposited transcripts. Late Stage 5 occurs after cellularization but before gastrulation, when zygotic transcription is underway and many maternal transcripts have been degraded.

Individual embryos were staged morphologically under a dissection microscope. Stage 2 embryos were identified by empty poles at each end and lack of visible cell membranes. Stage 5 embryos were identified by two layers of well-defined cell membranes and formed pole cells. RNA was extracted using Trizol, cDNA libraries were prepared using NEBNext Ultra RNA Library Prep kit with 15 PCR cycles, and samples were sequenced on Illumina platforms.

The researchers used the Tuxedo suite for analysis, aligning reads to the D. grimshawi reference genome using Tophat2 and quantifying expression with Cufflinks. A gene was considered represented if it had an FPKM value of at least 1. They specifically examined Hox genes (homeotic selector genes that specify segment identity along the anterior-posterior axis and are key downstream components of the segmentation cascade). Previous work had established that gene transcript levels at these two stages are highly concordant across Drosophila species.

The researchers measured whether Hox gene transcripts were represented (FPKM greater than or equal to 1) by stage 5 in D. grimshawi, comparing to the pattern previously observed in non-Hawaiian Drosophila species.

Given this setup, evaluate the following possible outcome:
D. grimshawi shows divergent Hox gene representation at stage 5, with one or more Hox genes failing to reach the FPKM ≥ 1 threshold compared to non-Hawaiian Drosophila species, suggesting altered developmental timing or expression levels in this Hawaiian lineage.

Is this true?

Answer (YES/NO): YES